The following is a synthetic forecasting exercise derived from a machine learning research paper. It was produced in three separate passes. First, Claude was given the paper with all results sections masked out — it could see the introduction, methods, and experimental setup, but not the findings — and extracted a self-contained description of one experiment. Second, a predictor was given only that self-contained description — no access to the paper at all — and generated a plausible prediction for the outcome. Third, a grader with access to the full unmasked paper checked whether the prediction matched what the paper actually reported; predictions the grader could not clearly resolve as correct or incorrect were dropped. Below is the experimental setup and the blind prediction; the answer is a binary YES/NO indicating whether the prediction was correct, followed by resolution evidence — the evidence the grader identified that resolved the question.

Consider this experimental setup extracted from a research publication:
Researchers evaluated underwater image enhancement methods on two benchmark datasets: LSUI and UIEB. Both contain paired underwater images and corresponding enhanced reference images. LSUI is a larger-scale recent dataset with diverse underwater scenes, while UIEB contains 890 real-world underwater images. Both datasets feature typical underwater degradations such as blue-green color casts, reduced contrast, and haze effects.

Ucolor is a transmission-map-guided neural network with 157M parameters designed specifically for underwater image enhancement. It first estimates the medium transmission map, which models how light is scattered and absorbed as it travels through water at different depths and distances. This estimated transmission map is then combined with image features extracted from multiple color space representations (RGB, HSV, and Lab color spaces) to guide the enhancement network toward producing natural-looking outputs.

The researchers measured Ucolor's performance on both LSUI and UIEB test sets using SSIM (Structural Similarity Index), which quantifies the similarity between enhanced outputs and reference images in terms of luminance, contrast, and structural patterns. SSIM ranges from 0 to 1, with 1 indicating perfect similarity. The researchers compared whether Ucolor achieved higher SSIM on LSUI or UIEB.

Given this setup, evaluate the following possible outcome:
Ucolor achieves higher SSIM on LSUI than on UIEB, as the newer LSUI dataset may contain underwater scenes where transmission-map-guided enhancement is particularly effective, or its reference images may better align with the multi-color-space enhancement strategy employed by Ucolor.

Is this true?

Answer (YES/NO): YES